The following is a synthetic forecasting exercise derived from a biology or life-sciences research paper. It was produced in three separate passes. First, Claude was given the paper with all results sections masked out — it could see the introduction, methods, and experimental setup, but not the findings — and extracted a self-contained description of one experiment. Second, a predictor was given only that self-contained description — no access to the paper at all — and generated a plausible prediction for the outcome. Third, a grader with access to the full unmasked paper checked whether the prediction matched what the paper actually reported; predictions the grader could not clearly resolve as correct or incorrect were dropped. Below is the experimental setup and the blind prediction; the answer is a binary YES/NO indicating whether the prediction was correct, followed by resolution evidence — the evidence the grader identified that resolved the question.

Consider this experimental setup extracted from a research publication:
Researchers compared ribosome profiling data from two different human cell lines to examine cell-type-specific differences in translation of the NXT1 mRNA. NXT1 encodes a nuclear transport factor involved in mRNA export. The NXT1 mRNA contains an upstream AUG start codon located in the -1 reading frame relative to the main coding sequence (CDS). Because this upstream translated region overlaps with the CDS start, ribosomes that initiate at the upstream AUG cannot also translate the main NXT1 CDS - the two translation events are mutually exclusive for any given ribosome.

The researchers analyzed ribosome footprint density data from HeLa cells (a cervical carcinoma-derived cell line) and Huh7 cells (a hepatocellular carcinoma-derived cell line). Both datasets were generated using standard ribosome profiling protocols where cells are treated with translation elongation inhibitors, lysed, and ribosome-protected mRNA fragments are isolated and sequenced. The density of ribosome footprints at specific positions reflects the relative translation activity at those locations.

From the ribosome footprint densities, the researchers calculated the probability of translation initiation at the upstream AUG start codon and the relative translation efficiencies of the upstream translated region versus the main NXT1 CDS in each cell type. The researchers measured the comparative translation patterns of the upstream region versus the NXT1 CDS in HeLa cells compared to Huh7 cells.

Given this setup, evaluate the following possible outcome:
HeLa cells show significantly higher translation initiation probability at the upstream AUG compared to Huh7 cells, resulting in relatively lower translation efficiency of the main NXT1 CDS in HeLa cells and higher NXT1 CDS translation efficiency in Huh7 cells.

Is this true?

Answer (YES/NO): YES